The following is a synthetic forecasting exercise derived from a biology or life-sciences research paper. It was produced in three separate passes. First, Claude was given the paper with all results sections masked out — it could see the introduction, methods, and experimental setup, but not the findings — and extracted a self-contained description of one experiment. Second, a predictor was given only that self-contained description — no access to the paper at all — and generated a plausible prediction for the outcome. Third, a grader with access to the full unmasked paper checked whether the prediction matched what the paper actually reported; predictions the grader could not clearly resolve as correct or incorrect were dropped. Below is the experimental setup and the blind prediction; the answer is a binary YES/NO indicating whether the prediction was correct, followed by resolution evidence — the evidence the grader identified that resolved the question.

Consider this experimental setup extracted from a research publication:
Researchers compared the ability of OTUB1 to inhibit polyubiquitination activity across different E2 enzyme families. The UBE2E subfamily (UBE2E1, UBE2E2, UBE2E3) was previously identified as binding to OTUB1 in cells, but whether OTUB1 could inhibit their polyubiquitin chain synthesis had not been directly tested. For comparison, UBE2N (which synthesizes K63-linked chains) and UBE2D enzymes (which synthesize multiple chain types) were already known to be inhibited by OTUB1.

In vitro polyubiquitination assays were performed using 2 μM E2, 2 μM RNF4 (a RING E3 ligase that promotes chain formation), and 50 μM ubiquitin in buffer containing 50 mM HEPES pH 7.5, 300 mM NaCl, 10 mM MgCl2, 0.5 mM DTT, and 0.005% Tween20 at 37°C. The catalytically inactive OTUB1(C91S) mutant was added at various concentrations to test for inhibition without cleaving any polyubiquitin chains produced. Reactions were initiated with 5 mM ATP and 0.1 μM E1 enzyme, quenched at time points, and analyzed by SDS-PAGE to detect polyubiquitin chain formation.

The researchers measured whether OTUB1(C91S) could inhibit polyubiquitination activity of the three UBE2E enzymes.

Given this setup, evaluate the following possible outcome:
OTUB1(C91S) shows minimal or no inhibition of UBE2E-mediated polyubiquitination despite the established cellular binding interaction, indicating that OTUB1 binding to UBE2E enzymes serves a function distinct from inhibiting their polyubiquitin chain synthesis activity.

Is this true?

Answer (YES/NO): NO